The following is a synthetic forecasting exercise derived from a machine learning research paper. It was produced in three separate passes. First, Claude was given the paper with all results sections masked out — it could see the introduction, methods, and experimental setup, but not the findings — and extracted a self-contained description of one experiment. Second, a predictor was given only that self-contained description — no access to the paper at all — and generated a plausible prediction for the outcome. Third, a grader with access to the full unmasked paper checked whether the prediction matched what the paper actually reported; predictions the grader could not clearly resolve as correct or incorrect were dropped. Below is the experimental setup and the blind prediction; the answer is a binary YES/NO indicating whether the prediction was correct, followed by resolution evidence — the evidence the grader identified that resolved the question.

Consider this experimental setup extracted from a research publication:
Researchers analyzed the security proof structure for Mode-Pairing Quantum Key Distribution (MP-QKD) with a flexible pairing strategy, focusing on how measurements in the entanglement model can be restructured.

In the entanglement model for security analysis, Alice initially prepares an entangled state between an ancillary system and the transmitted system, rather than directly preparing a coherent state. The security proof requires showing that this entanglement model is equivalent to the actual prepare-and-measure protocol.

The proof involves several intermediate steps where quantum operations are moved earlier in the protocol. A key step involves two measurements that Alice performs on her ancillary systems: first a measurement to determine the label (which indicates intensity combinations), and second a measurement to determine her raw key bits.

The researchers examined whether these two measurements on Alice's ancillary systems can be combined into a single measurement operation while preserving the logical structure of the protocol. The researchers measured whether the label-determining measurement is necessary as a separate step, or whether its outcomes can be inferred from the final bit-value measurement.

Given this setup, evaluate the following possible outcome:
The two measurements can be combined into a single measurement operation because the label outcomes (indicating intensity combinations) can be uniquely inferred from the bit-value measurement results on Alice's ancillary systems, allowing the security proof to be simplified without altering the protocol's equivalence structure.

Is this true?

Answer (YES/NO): YES